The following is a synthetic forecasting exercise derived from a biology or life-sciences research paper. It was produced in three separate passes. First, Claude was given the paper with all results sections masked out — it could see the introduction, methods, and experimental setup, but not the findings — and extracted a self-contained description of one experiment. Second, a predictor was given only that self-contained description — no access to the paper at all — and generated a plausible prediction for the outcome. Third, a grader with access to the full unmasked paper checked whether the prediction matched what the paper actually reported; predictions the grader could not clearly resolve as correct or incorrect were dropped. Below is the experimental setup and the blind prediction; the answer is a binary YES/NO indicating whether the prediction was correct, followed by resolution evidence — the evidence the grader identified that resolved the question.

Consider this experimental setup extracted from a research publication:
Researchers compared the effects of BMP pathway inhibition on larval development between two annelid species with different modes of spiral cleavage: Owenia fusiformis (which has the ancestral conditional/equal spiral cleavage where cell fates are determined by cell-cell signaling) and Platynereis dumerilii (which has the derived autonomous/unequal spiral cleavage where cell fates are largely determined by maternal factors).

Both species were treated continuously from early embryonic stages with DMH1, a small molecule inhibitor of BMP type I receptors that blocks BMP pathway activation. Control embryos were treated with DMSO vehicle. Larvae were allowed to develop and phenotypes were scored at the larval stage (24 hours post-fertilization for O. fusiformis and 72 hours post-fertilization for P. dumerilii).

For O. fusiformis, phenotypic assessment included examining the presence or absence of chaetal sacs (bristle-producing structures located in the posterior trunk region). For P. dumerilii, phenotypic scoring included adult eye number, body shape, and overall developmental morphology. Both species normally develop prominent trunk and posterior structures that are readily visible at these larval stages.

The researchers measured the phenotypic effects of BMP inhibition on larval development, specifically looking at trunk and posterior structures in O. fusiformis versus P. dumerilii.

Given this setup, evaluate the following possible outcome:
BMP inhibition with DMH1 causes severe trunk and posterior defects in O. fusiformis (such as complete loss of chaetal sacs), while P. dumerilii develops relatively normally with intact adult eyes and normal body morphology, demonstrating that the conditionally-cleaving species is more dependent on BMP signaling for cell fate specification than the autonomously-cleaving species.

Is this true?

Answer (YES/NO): NO